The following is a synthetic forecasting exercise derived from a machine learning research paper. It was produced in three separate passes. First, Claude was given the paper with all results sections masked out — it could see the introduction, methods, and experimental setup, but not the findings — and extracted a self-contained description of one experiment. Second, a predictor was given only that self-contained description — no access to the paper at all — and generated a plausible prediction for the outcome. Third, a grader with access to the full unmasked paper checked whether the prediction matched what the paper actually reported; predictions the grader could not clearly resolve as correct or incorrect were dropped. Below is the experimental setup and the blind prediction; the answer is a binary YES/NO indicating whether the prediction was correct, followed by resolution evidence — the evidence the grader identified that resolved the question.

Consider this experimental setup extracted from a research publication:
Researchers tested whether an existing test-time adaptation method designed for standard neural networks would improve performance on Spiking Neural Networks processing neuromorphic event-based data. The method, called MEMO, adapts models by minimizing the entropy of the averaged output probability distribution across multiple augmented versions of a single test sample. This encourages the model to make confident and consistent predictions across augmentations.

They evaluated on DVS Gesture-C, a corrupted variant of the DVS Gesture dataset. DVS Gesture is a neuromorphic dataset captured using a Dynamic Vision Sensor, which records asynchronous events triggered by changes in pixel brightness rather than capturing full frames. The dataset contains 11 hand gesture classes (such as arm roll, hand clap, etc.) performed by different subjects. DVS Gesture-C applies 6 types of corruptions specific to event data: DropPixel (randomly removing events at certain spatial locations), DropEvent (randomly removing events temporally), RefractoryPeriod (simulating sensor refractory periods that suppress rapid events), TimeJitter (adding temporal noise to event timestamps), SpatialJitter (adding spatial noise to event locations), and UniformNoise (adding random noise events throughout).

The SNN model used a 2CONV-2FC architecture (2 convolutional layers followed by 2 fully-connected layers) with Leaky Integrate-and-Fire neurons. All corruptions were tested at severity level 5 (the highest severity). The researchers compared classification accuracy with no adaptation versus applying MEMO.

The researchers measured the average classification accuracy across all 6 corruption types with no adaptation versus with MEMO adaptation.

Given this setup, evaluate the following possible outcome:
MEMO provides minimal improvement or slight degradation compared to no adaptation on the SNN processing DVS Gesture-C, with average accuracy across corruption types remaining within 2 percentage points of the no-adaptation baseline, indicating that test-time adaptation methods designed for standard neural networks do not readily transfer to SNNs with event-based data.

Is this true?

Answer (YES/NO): YES